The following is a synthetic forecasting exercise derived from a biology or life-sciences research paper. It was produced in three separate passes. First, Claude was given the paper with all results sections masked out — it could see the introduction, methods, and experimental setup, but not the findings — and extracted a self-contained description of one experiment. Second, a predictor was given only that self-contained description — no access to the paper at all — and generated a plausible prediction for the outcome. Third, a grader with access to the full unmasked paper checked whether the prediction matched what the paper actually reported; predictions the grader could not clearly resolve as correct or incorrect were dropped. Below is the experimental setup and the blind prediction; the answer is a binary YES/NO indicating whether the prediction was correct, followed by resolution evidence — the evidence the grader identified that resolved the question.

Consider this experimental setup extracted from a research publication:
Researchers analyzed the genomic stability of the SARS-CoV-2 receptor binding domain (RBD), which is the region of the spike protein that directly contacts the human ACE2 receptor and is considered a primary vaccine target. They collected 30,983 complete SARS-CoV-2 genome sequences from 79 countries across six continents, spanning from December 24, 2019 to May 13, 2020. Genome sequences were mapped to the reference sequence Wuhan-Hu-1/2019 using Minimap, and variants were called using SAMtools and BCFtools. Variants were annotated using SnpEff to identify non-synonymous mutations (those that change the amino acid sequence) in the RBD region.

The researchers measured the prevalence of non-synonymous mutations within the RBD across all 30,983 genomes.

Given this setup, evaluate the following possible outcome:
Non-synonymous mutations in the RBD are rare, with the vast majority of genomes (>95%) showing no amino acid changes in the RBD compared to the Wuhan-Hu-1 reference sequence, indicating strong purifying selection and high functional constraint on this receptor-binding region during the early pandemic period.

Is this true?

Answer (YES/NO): YES